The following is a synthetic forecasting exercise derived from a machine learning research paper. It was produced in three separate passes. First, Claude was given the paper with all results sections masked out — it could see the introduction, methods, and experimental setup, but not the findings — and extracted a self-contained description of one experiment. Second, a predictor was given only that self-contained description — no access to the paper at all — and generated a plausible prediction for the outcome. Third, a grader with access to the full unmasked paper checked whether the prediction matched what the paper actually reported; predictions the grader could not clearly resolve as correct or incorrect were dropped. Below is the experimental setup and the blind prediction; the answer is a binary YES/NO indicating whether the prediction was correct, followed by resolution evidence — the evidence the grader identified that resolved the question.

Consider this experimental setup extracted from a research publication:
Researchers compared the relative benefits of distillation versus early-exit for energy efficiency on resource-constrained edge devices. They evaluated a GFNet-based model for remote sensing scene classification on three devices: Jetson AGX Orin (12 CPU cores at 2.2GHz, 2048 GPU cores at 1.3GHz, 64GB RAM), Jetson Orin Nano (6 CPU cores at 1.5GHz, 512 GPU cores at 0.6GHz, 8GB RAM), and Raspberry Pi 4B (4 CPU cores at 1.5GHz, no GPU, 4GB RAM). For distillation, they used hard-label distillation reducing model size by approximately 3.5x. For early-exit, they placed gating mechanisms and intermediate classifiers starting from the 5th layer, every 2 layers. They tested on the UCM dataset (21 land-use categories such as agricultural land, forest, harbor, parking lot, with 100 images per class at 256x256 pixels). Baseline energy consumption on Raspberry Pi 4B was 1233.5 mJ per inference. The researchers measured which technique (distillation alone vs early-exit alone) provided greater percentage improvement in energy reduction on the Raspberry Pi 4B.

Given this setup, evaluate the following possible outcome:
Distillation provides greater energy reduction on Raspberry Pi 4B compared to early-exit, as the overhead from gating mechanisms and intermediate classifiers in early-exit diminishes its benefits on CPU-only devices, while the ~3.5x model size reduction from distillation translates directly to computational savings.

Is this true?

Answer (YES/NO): YES